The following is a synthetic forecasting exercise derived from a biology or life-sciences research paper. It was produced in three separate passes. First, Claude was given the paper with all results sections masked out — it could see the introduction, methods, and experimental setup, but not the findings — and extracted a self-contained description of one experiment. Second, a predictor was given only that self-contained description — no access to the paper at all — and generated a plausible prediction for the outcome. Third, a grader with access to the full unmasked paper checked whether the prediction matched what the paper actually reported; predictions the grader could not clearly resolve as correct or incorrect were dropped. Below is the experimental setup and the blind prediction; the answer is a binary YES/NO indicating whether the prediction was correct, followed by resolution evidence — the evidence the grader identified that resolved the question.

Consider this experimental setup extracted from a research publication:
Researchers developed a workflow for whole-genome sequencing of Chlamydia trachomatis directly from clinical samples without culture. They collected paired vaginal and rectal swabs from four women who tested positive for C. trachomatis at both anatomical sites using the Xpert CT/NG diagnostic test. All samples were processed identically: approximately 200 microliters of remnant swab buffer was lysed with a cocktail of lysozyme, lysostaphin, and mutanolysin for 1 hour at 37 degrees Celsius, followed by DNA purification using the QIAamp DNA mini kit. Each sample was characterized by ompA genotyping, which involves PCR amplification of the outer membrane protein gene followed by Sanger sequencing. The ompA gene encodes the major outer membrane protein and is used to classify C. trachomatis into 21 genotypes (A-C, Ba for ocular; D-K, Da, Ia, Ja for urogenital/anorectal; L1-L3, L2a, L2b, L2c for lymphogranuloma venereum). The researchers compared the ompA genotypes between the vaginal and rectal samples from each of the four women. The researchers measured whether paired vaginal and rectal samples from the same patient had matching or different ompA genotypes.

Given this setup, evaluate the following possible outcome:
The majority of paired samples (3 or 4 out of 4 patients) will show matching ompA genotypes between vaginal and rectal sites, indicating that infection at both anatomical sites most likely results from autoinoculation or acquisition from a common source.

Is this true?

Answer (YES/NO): YES